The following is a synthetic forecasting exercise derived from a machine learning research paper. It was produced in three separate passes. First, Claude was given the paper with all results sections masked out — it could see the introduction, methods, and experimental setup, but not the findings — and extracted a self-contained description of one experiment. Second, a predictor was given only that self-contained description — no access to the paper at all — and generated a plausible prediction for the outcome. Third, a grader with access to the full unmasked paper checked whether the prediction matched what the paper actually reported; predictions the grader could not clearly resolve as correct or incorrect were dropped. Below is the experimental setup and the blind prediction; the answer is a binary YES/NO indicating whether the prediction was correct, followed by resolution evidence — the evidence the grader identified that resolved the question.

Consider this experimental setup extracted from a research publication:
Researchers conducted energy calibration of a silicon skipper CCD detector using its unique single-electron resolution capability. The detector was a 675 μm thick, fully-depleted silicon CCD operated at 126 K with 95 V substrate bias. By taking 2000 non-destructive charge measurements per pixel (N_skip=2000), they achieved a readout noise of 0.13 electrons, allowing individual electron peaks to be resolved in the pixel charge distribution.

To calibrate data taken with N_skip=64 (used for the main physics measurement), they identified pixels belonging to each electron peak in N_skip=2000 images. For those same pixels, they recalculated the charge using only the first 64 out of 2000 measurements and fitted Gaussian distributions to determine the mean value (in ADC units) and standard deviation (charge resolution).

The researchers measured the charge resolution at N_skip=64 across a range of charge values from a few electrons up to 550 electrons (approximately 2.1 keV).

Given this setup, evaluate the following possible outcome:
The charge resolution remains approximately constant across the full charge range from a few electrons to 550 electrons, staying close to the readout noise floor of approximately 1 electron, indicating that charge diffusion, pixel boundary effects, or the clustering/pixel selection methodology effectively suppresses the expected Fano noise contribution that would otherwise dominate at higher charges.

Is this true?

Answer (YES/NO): YES